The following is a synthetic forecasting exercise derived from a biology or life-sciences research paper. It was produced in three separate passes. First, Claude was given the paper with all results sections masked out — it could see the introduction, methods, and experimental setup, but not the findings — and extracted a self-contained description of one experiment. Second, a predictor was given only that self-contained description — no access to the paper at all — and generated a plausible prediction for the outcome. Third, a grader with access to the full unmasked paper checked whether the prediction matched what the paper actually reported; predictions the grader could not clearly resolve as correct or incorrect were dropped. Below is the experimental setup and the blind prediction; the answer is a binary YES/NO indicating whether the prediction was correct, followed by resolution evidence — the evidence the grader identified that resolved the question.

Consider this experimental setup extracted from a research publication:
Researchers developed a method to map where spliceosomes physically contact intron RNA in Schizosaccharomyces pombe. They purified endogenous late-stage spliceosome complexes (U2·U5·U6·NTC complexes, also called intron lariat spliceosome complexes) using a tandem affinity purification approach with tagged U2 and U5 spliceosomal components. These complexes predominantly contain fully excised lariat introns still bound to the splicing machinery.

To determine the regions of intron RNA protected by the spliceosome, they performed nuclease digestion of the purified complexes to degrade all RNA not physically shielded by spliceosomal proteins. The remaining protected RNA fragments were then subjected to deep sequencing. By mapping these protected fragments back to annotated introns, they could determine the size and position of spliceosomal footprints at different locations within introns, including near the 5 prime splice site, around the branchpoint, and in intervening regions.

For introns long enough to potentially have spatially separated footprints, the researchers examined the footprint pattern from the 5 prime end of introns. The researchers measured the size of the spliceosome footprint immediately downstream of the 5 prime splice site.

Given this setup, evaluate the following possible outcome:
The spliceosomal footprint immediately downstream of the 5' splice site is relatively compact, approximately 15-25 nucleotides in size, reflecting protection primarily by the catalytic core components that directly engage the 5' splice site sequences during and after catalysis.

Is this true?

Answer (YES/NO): NO